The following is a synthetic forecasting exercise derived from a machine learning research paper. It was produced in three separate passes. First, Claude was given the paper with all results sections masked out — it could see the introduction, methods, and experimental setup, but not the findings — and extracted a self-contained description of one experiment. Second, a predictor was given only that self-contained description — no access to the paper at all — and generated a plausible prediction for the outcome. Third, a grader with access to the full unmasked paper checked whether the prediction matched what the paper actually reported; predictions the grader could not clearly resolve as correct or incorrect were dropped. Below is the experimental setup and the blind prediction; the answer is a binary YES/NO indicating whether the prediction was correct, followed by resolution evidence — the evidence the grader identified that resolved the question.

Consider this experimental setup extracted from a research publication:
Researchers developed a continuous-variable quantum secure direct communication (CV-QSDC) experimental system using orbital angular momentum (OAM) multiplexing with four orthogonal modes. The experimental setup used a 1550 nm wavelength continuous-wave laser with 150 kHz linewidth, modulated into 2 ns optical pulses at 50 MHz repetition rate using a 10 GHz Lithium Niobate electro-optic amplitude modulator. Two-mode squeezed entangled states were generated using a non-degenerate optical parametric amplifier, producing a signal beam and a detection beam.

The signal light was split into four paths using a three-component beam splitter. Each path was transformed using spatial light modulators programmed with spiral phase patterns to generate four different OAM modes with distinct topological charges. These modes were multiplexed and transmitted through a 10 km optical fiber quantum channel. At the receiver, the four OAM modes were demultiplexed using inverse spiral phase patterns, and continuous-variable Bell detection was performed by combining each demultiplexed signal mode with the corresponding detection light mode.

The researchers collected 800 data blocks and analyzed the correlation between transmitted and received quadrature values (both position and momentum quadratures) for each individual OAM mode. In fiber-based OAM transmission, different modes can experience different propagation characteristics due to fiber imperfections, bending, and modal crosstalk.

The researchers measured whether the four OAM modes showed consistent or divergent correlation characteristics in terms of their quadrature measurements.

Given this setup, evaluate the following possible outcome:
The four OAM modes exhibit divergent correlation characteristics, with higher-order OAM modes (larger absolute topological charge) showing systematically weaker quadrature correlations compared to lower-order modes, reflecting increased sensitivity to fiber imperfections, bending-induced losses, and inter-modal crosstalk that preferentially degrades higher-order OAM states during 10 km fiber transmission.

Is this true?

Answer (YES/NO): NO